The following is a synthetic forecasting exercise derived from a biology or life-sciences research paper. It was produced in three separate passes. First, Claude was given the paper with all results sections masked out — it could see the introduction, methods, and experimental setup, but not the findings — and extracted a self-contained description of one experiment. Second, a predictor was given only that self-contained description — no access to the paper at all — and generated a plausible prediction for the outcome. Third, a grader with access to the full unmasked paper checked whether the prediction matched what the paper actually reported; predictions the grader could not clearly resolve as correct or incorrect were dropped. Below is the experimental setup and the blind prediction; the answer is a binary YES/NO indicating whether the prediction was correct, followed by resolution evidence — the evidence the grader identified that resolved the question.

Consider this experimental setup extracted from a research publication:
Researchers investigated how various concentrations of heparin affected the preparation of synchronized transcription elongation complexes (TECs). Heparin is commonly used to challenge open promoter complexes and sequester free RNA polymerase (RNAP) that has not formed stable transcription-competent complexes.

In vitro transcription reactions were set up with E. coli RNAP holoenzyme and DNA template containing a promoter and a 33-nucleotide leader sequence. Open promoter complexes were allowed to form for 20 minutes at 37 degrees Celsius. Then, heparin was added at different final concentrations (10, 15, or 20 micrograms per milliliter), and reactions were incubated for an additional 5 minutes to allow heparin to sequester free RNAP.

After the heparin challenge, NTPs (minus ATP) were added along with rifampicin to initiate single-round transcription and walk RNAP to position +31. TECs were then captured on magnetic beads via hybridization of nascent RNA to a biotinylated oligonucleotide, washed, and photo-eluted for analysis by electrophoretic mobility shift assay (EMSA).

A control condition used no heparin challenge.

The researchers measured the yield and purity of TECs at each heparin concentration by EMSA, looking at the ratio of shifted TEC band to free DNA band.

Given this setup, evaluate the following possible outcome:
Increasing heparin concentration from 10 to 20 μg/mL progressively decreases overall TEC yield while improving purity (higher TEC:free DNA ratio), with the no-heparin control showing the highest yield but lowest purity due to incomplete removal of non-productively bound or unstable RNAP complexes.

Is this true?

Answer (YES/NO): NO